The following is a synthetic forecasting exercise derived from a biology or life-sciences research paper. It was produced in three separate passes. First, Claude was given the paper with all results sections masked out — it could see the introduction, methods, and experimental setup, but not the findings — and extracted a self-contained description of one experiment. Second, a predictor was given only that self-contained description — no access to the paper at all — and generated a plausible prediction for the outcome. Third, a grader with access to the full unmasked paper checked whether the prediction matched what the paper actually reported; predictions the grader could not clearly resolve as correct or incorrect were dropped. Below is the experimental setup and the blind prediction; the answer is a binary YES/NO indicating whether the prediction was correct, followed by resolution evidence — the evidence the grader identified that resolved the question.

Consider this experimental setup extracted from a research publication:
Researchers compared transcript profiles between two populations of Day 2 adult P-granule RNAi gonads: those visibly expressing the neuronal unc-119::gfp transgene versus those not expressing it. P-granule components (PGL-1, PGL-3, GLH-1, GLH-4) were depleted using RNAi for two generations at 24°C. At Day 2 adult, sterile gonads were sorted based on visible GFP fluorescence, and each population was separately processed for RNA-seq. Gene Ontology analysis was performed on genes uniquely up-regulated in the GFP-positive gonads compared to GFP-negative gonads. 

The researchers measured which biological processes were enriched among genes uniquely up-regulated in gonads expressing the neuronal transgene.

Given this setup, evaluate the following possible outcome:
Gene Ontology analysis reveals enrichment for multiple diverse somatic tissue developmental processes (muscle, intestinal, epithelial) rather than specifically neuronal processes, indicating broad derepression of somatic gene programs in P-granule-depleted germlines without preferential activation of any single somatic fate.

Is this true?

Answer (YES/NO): NO